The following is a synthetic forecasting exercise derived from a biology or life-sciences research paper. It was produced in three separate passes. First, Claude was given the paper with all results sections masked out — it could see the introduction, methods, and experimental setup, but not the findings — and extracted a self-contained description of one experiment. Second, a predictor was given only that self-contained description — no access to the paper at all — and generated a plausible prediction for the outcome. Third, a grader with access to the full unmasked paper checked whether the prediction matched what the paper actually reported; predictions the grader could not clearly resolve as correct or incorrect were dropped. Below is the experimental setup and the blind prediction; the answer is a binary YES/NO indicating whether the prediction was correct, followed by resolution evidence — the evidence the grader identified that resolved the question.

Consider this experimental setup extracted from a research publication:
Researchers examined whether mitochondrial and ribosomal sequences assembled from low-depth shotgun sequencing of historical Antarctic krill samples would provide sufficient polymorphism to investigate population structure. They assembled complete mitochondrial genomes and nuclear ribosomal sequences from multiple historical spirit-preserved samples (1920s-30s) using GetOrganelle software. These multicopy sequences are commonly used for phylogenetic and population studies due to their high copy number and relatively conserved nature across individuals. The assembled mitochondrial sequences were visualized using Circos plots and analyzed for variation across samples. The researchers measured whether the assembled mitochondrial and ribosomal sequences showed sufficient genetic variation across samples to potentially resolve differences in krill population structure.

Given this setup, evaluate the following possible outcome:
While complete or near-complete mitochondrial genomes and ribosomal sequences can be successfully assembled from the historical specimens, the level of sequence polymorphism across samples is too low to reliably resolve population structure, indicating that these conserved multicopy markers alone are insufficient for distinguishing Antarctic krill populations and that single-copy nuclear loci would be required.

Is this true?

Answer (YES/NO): YES